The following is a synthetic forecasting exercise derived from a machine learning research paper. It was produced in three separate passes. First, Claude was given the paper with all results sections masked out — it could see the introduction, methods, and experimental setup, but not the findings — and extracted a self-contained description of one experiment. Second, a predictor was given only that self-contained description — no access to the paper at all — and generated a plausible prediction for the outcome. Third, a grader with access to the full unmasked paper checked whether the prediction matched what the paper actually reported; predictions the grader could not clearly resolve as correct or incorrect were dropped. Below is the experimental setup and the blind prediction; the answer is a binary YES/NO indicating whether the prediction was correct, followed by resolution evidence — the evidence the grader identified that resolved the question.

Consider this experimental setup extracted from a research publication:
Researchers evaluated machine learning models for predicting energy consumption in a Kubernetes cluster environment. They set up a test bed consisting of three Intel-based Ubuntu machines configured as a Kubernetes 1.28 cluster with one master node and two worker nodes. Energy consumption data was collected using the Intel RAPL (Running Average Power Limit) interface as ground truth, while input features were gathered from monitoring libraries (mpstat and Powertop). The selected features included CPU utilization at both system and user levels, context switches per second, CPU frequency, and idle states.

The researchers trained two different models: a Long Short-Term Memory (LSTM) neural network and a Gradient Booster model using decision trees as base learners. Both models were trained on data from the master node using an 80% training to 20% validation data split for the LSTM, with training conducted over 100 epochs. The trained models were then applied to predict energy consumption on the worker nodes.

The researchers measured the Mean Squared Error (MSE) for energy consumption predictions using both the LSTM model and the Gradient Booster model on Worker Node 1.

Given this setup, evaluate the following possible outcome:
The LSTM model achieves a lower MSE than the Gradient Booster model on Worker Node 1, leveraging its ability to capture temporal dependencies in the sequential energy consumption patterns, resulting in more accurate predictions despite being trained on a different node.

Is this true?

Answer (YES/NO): YES